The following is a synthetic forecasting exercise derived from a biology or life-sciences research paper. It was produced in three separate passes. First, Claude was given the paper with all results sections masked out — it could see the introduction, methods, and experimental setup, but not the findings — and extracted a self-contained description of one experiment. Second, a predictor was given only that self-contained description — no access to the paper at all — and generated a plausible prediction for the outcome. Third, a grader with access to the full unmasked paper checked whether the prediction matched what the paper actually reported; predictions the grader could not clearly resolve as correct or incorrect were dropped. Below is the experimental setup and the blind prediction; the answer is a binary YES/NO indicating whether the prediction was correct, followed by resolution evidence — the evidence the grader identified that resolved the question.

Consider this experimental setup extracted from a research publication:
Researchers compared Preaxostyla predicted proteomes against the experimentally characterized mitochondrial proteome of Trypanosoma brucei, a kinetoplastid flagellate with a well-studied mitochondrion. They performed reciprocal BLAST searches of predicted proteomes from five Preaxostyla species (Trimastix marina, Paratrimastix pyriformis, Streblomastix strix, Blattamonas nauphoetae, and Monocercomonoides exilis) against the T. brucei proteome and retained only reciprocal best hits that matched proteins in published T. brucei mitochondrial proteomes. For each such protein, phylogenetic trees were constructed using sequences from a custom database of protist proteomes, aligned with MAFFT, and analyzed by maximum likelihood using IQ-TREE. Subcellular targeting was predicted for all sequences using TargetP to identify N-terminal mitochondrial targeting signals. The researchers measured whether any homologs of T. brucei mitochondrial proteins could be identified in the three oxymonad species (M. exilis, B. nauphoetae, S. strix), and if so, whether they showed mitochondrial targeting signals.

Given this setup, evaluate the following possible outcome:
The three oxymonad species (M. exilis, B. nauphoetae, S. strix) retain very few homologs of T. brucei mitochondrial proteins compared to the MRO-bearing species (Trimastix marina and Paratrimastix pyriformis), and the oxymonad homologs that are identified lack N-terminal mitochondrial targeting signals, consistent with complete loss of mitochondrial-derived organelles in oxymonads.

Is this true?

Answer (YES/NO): YES